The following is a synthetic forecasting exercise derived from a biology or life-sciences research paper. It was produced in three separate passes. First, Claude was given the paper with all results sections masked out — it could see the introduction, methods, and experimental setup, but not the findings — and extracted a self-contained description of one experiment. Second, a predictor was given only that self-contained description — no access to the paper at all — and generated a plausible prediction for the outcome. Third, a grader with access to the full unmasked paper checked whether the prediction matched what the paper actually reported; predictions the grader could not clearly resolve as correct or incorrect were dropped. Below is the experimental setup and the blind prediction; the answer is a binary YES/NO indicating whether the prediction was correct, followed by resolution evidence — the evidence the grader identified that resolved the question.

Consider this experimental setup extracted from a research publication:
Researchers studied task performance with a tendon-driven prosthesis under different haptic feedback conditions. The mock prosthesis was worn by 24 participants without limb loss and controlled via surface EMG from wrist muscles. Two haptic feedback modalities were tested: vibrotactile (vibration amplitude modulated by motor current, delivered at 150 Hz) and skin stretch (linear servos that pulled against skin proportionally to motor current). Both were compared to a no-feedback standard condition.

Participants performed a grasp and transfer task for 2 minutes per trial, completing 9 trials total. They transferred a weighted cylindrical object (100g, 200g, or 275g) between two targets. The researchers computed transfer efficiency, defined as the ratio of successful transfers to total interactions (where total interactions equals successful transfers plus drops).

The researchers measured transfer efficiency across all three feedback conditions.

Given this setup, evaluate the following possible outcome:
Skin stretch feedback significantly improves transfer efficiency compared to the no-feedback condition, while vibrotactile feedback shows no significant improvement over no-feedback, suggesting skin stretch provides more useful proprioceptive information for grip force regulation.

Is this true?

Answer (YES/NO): NO